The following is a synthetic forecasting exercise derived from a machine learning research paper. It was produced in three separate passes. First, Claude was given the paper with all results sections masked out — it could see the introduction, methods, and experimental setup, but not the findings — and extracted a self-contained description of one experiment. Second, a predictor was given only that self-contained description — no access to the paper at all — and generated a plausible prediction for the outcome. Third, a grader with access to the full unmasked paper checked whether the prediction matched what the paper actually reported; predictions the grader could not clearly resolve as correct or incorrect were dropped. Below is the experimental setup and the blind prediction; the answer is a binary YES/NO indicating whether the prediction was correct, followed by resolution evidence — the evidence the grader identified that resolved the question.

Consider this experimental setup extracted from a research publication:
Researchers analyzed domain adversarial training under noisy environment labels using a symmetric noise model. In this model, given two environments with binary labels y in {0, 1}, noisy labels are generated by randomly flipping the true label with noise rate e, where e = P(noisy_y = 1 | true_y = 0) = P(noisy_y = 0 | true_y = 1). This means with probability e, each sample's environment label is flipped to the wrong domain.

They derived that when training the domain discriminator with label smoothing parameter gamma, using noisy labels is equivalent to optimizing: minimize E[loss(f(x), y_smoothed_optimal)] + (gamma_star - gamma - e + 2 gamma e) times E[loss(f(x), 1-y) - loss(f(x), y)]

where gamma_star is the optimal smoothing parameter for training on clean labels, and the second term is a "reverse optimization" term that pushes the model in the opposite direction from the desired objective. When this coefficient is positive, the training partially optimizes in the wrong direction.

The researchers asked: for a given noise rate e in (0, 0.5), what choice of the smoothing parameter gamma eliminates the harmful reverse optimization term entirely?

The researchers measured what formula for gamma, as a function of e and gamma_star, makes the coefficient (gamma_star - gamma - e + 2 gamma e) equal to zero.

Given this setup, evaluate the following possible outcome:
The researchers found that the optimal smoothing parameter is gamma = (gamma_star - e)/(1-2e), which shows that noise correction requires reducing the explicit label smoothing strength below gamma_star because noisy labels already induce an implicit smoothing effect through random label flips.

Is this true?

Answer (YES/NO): NO